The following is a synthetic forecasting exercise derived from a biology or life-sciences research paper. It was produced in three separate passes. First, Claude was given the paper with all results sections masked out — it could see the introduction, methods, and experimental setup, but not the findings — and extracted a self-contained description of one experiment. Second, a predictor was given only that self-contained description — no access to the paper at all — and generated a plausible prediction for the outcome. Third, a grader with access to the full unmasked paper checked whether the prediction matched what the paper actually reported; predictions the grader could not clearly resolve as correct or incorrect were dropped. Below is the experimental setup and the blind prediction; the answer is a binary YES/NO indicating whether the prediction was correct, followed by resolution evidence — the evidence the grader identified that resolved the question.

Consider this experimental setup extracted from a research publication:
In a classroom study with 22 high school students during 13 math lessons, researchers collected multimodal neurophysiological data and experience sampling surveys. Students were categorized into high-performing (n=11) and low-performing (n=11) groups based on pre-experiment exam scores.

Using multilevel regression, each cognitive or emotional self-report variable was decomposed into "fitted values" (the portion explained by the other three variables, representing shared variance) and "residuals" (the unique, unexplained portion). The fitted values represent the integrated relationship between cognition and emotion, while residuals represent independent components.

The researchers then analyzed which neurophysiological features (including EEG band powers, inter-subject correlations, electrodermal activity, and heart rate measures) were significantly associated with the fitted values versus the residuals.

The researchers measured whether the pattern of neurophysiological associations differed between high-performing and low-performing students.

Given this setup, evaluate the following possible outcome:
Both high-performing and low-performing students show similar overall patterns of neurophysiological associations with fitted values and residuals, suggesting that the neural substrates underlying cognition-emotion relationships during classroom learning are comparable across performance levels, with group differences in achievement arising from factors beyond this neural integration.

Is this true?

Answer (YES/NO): NO